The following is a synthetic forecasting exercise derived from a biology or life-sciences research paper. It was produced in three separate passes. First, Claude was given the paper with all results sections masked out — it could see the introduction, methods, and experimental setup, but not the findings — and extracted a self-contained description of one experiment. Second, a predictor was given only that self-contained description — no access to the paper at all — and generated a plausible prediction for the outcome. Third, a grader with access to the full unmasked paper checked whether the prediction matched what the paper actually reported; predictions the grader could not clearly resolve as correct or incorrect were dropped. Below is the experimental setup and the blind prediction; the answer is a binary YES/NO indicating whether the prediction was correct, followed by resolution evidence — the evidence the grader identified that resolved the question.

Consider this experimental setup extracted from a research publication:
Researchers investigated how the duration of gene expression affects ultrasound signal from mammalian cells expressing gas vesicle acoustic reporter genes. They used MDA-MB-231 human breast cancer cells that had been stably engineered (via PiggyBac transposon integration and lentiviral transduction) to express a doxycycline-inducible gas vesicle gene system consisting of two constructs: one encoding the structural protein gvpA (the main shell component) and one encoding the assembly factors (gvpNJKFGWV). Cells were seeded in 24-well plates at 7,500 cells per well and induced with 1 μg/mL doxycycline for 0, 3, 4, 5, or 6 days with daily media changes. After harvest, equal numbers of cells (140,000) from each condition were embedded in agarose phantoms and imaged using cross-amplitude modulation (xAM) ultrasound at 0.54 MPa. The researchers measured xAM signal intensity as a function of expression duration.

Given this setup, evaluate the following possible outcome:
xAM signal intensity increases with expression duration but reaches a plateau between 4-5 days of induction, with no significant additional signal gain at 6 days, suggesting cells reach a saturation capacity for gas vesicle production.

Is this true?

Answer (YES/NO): NO